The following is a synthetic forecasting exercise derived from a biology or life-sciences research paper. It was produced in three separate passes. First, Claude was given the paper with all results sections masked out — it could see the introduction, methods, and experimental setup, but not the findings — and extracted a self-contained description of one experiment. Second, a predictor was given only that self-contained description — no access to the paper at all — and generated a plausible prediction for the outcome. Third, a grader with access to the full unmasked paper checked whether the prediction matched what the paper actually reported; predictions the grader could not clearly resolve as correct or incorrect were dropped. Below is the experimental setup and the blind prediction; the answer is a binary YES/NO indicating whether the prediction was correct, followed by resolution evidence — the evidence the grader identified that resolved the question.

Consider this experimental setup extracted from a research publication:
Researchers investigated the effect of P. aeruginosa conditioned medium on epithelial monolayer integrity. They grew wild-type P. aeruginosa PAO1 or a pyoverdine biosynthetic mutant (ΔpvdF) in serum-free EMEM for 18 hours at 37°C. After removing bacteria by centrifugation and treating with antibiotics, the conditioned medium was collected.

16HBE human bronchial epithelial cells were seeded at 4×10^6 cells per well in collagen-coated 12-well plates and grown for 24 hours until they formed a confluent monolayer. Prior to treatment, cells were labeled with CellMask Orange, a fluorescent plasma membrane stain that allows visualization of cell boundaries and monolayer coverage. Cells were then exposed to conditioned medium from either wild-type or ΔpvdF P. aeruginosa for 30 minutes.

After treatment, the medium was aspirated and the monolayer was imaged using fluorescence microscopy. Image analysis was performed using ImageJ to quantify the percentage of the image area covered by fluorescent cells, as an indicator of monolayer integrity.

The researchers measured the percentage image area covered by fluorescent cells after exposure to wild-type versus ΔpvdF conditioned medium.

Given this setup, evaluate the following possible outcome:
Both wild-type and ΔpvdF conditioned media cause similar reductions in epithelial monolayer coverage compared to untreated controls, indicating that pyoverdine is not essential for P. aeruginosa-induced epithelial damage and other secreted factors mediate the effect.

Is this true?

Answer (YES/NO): NO